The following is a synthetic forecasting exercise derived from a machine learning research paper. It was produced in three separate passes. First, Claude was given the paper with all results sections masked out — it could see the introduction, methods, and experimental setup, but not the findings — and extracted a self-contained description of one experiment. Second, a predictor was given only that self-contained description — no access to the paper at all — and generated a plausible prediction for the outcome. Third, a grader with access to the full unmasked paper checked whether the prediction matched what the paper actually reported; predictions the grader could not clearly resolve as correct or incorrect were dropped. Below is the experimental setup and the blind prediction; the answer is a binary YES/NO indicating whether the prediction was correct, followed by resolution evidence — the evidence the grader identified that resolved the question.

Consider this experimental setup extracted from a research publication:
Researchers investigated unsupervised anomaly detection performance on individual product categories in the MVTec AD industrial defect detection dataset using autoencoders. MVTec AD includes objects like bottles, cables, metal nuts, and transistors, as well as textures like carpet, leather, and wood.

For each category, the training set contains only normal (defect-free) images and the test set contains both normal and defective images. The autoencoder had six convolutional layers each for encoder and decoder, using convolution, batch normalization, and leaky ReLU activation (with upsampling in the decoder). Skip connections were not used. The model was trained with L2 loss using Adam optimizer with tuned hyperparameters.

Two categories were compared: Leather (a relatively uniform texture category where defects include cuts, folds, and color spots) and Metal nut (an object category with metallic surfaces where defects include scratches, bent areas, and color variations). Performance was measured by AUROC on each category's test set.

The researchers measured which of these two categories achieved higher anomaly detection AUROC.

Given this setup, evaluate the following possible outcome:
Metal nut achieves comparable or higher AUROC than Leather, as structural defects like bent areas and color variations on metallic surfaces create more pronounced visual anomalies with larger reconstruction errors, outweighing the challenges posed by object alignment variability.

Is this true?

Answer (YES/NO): NO